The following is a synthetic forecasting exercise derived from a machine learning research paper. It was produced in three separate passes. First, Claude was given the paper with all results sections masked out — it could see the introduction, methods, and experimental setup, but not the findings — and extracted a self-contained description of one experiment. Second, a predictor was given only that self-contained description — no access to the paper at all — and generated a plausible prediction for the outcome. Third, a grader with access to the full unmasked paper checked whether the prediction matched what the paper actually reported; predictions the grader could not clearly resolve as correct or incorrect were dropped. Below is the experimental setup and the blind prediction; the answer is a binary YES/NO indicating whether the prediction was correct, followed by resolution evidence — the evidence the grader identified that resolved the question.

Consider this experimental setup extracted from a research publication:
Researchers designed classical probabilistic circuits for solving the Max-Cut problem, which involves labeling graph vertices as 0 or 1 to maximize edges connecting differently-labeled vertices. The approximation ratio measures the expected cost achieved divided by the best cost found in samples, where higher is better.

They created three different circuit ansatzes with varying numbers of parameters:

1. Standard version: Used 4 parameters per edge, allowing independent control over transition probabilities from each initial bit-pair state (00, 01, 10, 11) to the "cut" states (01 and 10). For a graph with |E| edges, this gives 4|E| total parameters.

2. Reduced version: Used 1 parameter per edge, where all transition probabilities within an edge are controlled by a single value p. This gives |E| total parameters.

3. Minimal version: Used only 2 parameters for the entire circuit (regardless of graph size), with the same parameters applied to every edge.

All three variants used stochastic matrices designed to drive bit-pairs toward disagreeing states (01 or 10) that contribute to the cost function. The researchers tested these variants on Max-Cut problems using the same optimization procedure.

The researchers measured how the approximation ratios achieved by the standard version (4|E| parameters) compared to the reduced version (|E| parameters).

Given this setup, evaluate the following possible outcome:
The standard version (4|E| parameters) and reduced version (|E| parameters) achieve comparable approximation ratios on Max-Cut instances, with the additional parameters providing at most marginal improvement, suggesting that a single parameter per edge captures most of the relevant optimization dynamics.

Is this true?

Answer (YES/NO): NO